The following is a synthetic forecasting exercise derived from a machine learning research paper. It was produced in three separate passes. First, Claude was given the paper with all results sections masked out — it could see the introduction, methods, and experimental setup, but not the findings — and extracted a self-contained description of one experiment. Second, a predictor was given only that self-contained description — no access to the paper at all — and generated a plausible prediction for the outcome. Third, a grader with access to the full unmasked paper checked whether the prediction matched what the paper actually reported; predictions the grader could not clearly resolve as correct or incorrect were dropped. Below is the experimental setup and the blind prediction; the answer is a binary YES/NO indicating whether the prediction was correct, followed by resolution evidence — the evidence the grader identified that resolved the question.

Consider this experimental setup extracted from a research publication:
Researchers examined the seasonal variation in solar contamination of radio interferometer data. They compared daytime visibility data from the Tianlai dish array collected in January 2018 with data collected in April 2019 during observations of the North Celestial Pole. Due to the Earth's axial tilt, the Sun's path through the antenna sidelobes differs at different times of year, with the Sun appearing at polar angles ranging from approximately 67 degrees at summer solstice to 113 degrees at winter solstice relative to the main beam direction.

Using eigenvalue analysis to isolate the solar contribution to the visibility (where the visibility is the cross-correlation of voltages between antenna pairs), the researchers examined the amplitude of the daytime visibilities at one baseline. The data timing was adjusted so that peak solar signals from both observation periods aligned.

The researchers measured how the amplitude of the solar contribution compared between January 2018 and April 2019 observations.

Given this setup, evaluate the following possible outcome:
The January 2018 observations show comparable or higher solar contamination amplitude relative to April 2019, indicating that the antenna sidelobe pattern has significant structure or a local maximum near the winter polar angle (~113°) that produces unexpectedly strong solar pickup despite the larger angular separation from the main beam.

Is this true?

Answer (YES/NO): NO